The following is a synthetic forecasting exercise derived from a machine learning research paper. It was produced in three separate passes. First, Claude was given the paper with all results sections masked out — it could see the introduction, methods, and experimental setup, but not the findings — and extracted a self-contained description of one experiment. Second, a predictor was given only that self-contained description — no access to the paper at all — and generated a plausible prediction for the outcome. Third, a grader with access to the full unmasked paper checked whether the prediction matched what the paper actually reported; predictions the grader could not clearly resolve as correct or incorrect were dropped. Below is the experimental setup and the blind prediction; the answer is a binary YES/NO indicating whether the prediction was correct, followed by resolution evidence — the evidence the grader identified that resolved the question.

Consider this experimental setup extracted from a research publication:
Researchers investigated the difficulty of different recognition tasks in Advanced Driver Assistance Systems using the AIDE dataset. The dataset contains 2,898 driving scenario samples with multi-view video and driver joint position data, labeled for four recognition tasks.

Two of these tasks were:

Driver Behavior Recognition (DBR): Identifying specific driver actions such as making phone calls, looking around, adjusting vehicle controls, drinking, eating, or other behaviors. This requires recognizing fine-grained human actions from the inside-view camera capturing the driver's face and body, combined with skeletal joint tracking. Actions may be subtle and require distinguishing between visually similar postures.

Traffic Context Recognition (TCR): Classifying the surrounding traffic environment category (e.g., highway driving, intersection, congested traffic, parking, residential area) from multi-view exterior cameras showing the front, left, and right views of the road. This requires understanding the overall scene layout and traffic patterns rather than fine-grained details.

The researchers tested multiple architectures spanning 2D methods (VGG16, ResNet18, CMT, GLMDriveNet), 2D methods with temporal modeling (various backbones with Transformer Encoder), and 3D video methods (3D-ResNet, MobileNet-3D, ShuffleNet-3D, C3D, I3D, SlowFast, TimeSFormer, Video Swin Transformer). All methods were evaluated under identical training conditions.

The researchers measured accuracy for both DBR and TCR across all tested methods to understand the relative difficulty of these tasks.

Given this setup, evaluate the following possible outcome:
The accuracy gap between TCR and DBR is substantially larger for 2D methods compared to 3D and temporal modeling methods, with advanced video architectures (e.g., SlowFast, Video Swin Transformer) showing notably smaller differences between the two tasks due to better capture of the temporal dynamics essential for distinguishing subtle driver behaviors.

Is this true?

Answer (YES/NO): NO